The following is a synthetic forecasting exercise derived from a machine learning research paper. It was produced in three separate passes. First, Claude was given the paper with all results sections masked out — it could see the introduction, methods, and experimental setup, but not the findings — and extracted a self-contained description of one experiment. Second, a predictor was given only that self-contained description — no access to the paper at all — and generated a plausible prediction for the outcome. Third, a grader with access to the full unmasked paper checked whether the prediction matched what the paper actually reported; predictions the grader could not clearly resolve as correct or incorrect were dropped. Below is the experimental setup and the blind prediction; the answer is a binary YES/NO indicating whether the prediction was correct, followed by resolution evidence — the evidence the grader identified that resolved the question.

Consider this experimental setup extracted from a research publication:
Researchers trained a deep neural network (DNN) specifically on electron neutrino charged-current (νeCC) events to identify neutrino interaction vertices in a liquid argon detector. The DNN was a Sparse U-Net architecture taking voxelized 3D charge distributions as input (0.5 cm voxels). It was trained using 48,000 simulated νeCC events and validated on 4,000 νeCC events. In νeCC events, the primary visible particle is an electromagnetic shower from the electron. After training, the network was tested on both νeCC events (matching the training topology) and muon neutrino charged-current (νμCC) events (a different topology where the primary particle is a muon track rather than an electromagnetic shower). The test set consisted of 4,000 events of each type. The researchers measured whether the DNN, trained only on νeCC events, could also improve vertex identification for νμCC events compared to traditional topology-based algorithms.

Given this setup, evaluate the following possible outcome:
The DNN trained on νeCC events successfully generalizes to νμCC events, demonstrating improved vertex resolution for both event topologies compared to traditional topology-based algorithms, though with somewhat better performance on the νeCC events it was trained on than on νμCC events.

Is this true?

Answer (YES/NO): YES